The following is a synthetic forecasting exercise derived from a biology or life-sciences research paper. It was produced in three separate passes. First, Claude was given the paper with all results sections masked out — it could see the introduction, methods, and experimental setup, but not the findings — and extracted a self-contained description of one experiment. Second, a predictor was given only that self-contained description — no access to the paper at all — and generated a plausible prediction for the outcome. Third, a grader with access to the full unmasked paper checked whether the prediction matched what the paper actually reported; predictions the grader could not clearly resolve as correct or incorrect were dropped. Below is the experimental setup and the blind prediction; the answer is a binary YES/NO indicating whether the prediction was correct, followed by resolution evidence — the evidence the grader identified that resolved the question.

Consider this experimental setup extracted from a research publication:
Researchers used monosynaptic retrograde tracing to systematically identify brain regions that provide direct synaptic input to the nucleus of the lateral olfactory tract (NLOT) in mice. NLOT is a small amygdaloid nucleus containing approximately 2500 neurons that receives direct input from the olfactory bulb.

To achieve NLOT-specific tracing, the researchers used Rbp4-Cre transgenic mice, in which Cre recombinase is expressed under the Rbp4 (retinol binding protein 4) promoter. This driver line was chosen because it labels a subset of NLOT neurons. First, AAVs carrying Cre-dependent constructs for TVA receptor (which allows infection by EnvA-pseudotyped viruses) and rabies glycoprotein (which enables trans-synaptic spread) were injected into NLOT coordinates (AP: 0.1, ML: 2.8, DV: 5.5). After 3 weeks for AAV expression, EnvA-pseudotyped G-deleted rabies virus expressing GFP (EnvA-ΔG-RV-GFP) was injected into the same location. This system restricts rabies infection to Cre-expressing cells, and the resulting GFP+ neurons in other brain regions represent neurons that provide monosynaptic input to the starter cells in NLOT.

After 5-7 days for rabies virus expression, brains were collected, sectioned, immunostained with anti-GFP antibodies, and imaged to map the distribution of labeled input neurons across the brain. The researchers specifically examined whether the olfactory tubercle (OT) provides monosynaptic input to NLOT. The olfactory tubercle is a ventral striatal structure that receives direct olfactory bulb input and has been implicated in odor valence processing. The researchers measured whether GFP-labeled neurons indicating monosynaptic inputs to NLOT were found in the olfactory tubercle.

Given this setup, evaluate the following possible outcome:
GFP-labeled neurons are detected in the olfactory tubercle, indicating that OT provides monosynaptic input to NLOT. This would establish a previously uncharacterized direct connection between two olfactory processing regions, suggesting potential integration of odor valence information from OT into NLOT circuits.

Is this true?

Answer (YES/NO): NO